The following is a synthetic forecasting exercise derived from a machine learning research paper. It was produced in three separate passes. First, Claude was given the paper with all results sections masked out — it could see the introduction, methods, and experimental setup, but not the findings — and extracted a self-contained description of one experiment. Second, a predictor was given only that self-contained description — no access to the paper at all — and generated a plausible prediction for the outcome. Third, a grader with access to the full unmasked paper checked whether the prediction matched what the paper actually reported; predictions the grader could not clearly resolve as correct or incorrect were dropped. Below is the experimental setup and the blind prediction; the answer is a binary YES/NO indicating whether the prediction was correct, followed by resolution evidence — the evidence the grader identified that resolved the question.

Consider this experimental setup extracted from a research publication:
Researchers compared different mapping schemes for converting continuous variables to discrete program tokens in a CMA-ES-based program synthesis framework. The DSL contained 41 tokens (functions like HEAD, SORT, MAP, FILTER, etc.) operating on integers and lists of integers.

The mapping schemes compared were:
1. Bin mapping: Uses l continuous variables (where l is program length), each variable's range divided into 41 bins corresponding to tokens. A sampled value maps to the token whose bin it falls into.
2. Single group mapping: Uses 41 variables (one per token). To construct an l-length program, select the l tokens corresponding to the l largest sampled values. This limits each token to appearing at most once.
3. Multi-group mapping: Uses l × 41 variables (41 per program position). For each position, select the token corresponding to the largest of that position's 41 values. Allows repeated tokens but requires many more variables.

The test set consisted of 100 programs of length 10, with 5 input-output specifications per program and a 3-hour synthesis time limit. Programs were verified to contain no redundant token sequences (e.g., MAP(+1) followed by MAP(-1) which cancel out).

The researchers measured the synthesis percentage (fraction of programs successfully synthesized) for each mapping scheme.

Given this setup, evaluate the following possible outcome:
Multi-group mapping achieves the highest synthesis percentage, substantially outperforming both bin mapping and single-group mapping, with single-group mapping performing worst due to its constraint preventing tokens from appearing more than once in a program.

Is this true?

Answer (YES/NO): NO